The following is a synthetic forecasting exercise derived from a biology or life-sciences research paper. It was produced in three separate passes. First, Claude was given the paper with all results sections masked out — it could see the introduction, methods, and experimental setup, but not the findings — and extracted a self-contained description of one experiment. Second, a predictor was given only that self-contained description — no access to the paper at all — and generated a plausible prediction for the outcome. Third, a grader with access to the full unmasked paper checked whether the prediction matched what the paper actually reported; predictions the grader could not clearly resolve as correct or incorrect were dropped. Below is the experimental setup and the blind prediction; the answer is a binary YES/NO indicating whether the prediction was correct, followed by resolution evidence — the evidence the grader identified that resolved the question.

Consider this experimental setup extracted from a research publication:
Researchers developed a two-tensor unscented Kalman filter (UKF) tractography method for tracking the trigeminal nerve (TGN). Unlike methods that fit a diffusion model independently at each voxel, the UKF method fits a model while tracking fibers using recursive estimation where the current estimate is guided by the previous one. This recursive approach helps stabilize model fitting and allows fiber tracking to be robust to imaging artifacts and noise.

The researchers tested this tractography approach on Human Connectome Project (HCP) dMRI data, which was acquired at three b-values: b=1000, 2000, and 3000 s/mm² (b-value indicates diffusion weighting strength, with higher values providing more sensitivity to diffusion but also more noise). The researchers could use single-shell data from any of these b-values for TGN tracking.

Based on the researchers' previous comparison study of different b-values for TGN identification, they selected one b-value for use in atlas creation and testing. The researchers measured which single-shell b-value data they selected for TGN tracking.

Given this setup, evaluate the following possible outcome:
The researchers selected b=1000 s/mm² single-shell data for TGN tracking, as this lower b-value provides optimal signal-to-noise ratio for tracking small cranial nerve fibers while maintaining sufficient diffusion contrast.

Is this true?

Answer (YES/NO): YES